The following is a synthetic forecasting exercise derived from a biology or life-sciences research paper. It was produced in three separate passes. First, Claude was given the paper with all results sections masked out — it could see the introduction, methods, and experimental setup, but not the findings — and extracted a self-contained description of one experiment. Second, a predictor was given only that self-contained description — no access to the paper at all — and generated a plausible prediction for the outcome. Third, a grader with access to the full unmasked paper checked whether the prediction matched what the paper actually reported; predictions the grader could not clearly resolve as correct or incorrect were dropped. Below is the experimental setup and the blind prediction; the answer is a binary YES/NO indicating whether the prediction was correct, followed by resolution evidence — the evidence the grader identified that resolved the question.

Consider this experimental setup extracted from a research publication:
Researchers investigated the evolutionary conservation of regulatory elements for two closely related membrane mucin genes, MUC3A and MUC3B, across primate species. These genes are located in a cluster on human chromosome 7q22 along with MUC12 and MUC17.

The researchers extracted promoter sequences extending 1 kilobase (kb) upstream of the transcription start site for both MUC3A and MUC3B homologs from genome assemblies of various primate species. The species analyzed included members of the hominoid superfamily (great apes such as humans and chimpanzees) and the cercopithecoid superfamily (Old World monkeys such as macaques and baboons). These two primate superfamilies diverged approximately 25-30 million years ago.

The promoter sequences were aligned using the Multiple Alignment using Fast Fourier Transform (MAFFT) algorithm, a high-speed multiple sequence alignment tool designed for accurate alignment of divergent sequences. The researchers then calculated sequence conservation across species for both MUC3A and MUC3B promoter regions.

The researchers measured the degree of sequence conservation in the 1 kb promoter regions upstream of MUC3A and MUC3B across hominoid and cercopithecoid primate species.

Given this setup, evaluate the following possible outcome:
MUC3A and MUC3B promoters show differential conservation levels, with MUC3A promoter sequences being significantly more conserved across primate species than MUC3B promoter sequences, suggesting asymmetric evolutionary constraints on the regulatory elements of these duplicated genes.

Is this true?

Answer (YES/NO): NO